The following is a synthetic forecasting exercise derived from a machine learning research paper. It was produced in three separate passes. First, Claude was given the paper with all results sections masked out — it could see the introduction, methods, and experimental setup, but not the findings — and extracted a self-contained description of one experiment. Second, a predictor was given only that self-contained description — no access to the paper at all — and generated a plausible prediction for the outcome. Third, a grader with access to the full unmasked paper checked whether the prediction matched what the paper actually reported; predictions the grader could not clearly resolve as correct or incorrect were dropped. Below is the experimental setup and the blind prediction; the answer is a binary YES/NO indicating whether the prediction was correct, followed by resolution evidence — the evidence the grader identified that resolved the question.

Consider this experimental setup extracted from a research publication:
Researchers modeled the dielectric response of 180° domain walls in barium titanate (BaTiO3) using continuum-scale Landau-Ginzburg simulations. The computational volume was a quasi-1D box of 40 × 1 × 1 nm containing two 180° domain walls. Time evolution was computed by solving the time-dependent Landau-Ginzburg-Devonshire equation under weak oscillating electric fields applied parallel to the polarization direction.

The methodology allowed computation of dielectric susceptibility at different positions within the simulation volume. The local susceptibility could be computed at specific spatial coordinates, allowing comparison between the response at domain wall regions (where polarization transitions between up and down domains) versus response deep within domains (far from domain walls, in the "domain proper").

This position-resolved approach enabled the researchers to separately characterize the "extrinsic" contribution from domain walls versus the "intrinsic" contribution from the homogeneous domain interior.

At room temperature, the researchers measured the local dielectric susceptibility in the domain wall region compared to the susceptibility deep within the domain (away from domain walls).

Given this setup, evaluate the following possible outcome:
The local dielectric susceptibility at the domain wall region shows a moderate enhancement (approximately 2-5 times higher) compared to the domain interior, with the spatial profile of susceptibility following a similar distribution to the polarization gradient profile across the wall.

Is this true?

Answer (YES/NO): NO